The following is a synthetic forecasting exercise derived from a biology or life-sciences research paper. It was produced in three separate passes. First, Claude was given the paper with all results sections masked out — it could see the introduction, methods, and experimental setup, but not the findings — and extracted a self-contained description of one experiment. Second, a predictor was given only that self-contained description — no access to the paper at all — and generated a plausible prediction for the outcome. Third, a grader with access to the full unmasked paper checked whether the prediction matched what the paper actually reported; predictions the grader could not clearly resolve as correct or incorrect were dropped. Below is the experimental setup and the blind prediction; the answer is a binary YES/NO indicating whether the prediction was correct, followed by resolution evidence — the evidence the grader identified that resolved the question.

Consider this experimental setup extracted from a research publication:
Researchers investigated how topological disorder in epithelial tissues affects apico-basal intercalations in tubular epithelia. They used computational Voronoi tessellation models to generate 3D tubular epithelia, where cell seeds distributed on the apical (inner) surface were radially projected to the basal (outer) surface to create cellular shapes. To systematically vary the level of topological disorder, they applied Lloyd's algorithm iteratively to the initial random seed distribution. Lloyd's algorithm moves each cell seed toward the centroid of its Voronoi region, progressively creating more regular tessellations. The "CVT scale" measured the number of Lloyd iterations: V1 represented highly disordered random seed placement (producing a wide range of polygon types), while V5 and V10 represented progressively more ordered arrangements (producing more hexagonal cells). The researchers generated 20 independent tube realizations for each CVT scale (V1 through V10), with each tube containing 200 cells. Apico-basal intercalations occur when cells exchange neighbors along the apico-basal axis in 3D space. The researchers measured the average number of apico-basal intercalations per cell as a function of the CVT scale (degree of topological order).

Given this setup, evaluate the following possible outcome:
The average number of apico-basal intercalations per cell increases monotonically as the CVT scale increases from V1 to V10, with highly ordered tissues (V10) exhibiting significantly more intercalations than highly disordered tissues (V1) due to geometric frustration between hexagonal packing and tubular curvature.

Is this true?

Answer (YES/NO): NO